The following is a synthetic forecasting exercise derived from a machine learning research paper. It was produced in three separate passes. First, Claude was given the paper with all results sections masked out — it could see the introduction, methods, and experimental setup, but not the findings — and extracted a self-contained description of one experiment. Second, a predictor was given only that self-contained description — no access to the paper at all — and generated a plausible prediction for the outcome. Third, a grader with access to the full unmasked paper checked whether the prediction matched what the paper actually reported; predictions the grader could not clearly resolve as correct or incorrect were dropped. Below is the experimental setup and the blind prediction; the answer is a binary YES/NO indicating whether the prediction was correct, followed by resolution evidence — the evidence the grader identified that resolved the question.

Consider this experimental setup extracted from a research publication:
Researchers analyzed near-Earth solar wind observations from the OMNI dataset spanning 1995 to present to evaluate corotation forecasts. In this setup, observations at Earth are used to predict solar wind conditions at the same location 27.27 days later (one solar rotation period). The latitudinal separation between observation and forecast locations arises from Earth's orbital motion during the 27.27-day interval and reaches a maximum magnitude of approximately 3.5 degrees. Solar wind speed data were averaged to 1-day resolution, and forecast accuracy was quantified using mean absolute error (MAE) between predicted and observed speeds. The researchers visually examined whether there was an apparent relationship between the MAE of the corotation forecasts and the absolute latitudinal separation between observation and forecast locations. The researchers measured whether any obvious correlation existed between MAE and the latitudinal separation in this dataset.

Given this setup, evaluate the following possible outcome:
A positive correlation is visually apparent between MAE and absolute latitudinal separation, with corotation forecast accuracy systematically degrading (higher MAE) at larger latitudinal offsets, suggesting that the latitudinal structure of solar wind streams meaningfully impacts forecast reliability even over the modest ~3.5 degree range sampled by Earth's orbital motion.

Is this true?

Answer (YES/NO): NO